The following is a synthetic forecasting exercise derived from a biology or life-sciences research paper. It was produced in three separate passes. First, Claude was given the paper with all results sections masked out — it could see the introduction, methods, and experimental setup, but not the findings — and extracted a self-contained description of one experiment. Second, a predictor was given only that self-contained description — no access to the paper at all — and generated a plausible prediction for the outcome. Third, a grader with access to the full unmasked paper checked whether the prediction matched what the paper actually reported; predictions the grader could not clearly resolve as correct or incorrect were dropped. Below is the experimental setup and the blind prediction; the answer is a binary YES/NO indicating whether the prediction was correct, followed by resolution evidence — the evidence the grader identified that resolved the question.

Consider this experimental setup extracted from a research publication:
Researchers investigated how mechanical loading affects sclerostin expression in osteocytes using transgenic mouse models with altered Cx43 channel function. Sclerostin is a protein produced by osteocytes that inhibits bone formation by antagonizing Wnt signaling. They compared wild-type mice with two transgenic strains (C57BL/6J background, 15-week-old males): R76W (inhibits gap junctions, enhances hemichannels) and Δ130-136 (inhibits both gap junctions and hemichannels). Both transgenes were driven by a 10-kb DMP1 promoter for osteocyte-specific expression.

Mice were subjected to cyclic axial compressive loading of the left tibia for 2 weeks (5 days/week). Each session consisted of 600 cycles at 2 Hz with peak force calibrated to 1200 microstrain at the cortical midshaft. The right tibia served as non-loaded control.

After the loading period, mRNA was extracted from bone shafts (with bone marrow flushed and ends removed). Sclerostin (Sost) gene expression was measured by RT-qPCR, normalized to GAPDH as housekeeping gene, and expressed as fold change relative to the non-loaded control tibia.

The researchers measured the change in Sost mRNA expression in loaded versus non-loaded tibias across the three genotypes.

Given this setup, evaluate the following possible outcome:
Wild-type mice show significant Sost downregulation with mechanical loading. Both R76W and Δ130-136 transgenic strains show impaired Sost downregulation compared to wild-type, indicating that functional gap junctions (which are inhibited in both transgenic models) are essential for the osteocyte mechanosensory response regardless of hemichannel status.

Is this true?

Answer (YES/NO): NO